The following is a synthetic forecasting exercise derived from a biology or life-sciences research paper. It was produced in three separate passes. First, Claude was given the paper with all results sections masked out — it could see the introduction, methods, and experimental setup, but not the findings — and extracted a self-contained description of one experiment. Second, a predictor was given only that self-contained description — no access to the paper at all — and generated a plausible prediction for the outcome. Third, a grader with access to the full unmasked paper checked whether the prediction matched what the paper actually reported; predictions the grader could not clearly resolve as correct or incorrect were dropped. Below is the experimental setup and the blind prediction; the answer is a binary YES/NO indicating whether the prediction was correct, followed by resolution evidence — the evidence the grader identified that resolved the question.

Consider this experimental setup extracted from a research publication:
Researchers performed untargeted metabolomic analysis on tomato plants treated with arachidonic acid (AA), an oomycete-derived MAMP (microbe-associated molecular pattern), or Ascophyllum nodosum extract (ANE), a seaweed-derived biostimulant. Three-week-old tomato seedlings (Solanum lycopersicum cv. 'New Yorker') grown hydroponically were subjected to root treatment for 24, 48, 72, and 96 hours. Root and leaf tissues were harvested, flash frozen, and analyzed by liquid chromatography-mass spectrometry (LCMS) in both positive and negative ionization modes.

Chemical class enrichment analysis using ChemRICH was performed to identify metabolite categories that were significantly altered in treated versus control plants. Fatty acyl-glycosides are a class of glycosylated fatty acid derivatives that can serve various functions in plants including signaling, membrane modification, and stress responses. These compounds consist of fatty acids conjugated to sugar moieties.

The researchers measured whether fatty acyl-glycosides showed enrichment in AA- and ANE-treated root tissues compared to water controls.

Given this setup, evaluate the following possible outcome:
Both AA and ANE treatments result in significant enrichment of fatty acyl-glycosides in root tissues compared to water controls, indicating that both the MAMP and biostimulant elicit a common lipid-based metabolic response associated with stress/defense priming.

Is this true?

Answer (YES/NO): YES